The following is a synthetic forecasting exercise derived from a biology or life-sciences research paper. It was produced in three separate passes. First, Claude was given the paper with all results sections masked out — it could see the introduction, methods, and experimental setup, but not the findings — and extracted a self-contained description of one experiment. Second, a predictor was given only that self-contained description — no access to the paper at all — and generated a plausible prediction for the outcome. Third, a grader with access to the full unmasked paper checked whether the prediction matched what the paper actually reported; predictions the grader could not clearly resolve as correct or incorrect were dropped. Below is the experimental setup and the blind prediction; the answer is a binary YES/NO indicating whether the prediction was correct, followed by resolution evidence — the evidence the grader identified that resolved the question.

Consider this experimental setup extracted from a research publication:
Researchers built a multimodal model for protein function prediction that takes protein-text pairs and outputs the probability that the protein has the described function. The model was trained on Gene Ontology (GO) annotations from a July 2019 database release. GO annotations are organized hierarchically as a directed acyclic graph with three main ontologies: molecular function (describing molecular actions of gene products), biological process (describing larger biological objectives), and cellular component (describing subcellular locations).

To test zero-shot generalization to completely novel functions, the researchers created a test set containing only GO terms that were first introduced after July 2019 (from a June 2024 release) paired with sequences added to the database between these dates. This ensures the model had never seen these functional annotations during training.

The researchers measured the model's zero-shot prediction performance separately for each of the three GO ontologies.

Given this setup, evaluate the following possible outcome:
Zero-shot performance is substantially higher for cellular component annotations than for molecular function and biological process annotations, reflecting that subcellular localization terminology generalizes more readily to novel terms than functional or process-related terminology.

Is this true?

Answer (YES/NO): NO